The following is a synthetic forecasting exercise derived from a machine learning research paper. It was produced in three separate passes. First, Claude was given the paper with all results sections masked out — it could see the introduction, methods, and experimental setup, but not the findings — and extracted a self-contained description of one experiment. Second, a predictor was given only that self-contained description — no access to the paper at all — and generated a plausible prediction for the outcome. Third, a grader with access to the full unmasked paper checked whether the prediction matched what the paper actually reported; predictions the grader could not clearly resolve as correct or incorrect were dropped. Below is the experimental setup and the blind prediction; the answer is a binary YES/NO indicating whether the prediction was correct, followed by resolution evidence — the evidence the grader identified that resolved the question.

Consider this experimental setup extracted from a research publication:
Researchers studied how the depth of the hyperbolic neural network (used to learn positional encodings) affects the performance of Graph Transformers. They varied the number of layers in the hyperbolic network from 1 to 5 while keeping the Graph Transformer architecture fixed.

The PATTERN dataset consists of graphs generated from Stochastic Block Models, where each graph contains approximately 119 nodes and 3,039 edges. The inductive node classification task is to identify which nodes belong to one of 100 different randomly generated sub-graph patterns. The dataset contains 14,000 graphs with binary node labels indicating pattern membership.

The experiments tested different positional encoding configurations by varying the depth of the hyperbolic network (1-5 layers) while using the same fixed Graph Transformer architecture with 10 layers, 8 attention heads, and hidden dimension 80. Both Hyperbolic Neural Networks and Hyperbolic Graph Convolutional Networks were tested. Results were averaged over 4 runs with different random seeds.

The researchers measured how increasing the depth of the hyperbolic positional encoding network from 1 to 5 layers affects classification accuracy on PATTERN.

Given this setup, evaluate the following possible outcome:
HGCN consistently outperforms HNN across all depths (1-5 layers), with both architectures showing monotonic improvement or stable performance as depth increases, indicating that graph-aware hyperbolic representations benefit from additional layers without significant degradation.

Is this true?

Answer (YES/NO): NO